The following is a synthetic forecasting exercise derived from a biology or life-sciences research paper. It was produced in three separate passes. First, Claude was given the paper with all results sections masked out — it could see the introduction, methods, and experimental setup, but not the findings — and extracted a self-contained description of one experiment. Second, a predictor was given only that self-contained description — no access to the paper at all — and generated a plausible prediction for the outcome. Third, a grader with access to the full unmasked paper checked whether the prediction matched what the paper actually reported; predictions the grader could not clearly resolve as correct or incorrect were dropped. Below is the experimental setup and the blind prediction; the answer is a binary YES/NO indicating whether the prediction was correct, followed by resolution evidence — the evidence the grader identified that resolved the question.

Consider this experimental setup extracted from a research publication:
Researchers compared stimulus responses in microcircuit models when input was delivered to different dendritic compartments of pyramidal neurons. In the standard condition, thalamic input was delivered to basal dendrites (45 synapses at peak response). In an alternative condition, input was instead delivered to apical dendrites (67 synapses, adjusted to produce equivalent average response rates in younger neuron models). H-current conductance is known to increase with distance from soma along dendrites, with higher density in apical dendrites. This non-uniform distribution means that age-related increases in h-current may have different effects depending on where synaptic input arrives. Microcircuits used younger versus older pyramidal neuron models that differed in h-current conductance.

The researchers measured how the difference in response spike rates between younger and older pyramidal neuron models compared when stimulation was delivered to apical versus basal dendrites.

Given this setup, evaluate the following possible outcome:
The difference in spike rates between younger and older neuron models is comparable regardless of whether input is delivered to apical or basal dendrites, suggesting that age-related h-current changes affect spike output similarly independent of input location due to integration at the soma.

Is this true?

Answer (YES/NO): NO